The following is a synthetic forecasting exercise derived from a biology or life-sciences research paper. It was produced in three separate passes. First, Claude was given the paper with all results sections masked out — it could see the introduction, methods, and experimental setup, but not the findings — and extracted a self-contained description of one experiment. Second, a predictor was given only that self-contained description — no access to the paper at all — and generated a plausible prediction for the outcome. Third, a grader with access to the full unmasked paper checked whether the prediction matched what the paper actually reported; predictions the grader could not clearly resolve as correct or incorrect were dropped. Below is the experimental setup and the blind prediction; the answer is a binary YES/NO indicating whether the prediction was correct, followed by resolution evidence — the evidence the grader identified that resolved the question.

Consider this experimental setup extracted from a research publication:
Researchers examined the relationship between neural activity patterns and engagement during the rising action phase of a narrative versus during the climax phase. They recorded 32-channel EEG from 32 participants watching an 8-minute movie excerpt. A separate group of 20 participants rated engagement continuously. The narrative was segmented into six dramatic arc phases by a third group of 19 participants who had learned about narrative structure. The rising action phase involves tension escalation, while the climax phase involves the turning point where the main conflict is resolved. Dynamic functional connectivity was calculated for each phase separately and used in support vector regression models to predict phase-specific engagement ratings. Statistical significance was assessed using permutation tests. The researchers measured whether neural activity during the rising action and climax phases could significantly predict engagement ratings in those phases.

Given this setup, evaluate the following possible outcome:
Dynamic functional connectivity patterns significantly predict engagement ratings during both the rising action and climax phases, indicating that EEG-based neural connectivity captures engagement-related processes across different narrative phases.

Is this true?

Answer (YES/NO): NO